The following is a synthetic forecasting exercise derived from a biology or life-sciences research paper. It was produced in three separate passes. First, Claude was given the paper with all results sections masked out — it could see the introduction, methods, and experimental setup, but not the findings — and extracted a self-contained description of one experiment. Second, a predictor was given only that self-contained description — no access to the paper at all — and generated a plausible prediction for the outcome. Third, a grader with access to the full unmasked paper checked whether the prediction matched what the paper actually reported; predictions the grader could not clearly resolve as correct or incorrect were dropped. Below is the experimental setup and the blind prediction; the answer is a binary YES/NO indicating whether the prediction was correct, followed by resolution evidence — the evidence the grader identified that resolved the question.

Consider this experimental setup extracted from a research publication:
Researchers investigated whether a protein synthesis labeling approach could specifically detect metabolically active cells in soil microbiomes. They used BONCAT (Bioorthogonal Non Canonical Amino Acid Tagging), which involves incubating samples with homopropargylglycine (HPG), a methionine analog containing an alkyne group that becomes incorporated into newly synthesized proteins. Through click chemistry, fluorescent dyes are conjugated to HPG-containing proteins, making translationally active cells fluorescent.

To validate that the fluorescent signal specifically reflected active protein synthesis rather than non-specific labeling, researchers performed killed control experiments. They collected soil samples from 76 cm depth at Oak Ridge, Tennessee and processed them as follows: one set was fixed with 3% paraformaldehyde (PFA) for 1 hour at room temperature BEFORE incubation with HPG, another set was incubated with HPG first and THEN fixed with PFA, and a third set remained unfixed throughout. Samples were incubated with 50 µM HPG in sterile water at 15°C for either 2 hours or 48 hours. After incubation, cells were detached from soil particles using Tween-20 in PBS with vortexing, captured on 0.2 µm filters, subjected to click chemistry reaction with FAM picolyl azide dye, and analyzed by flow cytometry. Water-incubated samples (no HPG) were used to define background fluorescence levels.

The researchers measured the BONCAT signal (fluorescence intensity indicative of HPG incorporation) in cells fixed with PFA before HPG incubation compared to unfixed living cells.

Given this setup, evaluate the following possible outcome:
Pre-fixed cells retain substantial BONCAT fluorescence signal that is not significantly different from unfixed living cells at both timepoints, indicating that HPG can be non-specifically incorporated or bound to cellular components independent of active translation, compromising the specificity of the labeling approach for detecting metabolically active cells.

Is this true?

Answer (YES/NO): NO